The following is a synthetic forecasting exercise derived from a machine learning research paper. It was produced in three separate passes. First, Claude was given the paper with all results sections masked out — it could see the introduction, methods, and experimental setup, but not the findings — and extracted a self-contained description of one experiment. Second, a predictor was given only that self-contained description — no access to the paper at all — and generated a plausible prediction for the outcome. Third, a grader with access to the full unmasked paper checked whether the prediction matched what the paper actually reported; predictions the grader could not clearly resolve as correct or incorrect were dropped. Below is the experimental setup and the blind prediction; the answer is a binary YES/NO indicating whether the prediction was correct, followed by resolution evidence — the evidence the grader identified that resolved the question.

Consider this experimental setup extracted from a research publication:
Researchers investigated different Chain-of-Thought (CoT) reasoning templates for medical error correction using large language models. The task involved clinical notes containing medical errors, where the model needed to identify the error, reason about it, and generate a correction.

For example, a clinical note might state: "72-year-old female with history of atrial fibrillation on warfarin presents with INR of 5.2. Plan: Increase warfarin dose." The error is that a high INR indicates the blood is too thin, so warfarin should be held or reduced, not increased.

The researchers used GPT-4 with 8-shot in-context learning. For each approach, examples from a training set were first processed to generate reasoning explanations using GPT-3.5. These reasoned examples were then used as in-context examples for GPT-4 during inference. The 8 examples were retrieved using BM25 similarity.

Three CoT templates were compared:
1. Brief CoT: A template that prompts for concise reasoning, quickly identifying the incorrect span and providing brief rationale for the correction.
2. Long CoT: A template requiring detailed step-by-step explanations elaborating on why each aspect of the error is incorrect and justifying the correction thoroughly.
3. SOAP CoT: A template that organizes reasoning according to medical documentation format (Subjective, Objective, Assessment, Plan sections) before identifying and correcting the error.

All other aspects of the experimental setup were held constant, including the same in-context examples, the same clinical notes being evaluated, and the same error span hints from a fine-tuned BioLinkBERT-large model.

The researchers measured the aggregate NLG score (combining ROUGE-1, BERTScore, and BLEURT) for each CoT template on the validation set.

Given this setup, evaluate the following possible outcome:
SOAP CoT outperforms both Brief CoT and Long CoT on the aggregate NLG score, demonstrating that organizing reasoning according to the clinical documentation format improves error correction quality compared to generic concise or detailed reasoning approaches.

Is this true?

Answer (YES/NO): NO